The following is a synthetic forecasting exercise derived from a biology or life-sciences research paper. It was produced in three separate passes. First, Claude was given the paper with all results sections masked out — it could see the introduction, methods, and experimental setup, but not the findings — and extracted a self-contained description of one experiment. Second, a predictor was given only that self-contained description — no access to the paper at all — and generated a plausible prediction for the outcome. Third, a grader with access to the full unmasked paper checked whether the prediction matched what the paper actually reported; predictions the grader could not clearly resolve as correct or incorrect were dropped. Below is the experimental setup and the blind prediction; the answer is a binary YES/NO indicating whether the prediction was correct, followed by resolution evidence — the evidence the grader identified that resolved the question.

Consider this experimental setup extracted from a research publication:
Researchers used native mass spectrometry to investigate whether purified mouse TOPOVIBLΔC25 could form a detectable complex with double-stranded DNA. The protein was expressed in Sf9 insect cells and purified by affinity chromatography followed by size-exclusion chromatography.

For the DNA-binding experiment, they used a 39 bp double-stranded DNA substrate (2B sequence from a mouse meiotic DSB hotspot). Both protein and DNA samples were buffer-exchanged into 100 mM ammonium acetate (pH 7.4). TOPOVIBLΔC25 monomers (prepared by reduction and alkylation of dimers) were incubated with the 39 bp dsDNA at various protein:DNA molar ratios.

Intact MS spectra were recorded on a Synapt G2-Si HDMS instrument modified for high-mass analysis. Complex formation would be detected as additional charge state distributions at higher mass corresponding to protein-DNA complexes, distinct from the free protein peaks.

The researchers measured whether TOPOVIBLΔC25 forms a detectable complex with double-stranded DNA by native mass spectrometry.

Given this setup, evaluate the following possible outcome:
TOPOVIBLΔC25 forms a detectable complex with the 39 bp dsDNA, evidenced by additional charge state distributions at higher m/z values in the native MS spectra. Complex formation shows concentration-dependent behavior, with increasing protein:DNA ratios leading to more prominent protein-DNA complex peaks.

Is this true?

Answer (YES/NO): NO